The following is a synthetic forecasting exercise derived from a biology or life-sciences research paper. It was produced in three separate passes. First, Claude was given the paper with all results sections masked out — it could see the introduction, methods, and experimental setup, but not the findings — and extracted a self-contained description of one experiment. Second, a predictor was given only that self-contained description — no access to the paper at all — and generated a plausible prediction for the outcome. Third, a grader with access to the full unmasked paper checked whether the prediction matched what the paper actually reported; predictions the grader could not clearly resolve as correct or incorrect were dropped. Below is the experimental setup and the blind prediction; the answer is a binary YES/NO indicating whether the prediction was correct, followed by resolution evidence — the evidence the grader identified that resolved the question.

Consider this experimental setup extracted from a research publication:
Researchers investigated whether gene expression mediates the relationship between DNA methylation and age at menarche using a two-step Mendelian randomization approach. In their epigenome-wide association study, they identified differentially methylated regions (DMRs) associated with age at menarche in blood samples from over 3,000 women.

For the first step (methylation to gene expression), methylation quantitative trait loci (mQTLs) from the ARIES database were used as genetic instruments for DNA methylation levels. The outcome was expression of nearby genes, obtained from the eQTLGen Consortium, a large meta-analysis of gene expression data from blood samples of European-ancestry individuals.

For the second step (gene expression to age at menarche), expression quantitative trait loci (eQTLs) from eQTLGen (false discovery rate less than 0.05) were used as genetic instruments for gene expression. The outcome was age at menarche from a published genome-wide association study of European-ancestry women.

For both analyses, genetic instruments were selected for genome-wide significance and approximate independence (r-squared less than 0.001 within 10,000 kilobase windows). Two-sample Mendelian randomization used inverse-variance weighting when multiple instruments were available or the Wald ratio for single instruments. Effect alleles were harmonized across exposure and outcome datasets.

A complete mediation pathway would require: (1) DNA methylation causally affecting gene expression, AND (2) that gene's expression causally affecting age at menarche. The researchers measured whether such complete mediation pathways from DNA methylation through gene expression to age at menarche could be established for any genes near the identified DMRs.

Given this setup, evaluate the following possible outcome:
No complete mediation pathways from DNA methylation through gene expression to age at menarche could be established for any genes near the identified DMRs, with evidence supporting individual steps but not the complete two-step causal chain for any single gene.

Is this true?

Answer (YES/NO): YES